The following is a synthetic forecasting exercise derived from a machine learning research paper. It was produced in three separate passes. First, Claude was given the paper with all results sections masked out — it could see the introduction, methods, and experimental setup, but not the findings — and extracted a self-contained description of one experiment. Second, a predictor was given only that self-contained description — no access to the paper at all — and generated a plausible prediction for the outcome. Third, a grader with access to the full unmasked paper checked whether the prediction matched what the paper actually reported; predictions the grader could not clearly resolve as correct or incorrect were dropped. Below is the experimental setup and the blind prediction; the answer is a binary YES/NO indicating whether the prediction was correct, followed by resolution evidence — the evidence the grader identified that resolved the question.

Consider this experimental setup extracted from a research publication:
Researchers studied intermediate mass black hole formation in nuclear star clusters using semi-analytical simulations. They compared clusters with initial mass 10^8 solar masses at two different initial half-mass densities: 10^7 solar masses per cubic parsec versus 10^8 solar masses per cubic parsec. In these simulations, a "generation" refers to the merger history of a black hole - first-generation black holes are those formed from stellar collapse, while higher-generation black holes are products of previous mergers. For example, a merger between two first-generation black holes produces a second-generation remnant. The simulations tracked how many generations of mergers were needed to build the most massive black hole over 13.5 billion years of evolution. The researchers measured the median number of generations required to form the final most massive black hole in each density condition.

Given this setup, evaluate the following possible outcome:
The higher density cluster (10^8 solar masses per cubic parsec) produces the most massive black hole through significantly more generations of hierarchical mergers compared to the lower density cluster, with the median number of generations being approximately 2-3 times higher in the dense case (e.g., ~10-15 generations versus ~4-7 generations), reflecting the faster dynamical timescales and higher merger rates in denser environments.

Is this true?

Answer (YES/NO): NO